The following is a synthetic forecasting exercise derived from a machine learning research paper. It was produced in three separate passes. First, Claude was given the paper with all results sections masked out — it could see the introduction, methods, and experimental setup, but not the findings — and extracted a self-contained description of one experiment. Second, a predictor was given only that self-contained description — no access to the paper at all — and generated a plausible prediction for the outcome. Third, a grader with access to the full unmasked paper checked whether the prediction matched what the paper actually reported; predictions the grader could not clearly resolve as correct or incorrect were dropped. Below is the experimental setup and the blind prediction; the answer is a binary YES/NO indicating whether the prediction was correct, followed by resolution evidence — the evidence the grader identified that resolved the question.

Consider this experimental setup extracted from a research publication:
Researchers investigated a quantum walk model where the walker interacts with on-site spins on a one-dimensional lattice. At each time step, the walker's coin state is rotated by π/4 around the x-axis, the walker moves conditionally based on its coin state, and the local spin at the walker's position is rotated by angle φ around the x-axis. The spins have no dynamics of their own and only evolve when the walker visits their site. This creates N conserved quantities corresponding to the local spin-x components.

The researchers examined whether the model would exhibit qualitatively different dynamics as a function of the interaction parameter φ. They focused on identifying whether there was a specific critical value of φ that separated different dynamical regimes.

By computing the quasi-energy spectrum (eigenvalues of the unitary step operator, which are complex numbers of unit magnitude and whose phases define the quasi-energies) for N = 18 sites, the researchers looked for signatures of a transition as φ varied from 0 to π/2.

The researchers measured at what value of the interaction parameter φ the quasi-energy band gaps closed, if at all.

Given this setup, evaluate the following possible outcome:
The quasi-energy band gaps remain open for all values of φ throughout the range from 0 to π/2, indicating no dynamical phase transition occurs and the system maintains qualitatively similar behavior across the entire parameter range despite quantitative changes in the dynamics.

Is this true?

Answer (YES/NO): NO